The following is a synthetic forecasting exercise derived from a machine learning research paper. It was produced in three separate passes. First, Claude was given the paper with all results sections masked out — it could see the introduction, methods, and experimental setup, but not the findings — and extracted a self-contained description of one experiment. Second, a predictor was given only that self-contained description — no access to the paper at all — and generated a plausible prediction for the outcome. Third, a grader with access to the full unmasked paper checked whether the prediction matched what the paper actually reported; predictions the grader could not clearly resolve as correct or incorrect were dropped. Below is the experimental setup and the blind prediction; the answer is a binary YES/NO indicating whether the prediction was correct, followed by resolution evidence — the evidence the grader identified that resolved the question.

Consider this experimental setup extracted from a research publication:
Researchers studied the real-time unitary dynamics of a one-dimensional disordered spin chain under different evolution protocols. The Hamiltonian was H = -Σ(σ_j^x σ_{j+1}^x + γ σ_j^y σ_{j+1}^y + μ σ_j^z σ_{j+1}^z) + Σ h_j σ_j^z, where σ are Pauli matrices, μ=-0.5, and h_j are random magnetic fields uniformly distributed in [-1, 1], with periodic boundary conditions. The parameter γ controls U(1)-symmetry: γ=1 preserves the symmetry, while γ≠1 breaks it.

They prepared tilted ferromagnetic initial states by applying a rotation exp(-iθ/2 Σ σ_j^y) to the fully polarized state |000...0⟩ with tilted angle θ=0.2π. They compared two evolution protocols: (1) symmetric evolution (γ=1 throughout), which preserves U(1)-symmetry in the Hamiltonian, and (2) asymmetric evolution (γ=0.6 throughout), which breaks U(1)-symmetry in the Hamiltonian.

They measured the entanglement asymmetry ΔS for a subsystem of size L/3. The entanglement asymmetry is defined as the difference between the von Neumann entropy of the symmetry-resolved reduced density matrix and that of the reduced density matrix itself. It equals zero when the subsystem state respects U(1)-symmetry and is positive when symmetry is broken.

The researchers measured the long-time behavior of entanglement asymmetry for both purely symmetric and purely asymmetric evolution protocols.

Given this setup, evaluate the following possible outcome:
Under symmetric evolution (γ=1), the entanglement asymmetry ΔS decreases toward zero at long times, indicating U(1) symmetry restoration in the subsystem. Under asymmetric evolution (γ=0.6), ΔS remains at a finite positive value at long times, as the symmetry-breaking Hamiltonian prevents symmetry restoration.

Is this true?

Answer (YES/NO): NO